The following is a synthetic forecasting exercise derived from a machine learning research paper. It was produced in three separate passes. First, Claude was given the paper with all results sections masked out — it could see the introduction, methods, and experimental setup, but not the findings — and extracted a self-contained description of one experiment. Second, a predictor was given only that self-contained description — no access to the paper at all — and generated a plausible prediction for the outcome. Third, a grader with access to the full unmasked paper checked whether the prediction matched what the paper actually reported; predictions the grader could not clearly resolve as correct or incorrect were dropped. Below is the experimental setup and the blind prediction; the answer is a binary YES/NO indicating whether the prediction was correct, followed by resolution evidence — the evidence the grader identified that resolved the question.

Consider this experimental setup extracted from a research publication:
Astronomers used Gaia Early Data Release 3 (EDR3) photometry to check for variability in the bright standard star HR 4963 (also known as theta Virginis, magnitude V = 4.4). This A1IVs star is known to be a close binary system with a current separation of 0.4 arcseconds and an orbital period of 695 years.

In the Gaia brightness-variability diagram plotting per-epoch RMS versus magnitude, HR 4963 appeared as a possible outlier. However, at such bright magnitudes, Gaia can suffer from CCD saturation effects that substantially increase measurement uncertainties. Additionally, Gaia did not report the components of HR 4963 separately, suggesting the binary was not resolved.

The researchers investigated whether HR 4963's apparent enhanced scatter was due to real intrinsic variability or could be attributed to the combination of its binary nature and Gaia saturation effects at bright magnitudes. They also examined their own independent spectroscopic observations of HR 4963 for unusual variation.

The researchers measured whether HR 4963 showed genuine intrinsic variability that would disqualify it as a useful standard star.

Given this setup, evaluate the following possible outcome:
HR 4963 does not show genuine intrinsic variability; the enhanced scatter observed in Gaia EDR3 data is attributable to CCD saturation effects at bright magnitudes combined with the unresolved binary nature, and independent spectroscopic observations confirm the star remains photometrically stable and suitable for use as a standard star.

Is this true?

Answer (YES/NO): YES